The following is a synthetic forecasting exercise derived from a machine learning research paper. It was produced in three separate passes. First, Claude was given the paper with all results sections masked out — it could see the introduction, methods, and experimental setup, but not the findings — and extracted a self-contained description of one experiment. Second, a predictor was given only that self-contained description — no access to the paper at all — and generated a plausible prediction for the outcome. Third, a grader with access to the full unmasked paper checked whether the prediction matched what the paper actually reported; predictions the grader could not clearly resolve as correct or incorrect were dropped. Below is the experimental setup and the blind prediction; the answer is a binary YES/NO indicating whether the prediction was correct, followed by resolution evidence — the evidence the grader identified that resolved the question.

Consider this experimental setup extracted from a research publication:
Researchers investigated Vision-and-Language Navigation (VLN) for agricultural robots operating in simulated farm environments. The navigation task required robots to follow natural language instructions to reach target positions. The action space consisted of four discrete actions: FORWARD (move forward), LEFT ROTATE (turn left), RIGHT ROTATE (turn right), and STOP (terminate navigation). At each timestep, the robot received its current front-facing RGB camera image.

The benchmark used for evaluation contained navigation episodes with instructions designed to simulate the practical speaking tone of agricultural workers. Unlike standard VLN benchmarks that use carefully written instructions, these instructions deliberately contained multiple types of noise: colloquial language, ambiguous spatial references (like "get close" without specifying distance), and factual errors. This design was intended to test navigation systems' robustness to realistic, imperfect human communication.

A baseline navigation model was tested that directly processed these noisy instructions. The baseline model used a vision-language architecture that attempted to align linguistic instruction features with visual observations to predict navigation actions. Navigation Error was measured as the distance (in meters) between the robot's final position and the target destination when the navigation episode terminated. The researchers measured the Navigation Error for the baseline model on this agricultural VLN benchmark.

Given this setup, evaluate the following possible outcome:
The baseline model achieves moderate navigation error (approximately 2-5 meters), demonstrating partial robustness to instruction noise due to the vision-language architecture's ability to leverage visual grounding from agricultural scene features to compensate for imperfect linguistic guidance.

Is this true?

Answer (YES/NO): YES